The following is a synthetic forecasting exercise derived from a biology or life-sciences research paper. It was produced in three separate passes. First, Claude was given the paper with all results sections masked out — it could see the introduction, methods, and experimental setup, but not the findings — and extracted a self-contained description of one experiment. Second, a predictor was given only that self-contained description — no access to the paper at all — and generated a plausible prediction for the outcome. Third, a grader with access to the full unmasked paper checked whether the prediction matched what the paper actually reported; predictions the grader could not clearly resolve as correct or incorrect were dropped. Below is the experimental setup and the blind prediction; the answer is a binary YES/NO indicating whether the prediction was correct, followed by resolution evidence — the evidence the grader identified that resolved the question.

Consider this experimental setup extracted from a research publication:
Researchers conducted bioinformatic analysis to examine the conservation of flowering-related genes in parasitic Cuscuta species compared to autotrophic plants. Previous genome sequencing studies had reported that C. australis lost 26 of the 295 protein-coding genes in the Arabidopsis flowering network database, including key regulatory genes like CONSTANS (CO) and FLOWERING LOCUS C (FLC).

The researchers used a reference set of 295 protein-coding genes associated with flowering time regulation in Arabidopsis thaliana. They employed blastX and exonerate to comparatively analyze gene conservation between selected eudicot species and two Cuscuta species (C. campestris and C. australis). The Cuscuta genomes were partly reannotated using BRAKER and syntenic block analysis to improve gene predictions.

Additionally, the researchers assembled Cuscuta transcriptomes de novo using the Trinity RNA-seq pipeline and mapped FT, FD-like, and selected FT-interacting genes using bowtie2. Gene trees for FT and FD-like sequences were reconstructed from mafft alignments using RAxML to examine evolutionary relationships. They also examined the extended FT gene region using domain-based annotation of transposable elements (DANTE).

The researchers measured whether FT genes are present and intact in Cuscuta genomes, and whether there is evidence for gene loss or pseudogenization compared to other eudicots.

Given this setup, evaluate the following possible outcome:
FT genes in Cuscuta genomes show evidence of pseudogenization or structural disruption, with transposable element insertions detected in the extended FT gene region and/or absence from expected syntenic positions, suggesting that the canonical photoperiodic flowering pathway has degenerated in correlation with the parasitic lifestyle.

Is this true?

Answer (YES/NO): NO